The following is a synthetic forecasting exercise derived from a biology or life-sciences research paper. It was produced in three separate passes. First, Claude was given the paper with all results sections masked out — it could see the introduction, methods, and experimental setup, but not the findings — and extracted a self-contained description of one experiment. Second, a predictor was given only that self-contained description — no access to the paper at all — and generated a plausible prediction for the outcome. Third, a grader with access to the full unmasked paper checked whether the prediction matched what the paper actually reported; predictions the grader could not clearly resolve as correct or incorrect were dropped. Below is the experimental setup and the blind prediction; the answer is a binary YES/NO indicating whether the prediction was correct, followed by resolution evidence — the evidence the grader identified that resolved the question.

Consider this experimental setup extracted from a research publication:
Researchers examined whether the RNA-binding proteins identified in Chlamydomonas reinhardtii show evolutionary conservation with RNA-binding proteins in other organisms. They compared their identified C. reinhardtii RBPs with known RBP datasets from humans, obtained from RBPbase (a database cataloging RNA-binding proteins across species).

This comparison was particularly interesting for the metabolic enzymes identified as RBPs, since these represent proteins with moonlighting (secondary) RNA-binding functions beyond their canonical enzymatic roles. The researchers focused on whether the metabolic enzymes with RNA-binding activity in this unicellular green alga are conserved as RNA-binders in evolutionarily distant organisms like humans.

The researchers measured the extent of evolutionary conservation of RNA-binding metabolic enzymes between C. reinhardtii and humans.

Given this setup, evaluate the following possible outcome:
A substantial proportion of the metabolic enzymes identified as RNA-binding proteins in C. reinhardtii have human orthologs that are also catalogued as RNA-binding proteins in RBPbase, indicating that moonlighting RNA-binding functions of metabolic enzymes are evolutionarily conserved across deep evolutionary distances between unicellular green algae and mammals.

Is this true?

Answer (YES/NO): YES